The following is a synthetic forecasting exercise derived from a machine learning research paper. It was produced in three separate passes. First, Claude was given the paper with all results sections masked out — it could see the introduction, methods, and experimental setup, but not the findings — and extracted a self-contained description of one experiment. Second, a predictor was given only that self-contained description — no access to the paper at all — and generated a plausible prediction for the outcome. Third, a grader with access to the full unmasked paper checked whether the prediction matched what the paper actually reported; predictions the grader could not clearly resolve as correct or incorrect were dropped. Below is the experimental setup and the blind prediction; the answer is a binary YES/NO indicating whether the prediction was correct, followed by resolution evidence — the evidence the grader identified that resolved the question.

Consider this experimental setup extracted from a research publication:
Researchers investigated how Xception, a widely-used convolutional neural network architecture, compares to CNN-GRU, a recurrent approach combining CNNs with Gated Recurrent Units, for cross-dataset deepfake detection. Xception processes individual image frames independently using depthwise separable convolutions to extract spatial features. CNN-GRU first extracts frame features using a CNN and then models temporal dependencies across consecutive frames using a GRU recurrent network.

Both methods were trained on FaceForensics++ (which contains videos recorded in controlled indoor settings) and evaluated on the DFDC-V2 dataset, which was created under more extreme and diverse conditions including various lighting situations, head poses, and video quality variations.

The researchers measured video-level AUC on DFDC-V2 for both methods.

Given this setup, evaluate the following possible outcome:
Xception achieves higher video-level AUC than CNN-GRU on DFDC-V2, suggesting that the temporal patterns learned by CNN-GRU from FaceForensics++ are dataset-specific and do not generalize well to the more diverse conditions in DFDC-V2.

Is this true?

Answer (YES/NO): YES